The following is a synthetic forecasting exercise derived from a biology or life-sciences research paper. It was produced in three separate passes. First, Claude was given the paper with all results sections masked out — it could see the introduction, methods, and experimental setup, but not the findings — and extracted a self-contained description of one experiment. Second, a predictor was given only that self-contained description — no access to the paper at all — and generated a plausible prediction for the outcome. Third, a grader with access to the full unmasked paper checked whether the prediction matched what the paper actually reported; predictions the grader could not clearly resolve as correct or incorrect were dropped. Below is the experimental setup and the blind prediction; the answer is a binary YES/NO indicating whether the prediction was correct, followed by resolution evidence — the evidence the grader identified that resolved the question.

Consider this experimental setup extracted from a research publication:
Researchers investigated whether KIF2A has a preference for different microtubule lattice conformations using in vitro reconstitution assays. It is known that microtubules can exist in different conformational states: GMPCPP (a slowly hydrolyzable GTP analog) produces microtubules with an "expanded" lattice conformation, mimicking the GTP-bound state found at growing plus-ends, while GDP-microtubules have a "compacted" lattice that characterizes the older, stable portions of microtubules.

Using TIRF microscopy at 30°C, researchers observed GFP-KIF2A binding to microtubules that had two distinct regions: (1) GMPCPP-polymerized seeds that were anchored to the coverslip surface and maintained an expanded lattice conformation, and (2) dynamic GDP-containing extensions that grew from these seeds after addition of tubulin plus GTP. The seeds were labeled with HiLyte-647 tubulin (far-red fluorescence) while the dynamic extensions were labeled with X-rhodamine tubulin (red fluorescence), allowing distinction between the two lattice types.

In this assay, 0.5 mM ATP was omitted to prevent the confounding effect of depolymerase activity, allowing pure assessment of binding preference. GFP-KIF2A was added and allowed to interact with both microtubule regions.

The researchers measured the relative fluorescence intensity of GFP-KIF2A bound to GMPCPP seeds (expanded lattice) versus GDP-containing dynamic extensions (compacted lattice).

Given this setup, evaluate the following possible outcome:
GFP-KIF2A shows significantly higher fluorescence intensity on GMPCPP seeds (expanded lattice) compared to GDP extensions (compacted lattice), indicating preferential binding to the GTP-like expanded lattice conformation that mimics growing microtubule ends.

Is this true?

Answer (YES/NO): NO